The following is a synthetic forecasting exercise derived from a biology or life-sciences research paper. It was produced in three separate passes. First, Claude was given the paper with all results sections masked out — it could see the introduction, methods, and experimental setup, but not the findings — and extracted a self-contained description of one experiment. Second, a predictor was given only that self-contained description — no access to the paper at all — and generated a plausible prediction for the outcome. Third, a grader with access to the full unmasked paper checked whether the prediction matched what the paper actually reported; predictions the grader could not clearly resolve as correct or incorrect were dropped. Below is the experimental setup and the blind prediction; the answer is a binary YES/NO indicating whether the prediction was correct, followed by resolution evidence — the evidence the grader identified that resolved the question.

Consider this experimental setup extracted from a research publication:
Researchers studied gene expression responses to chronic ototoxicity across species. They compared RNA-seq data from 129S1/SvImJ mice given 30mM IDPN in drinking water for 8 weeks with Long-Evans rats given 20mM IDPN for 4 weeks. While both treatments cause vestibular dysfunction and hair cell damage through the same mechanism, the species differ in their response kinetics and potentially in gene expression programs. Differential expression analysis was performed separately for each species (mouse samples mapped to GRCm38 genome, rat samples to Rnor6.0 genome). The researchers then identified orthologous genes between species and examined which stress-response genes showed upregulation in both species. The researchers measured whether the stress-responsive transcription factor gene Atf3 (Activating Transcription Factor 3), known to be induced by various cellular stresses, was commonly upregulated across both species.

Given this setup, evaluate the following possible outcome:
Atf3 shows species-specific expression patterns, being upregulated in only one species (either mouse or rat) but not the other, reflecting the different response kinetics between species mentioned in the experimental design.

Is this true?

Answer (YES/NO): NO